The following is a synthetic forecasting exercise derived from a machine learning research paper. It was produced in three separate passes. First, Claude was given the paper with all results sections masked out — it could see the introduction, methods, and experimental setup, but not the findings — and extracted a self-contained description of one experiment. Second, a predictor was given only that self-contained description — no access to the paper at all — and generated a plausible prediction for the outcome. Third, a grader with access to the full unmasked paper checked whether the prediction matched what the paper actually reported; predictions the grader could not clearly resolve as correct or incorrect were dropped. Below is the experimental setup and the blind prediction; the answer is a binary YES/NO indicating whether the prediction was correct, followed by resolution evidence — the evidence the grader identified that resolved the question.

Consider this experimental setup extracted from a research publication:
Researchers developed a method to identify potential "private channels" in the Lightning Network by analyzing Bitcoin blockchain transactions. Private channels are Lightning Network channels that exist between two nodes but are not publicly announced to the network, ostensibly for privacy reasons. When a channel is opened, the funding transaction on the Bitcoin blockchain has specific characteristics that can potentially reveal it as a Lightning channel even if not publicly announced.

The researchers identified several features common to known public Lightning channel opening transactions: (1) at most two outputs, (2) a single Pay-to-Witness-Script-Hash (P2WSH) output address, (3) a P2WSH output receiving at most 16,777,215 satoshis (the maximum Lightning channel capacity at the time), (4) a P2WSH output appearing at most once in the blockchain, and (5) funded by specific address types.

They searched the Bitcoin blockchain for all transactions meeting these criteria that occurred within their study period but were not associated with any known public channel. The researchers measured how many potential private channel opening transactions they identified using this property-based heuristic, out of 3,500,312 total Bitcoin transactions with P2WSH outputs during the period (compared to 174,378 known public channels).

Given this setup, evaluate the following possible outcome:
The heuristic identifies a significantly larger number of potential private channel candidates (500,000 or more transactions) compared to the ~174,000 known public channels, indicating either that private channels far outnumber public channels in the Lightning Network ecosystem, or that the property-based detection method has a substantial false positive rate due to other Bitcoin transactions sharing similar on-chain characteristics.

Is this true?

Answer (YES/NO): NO